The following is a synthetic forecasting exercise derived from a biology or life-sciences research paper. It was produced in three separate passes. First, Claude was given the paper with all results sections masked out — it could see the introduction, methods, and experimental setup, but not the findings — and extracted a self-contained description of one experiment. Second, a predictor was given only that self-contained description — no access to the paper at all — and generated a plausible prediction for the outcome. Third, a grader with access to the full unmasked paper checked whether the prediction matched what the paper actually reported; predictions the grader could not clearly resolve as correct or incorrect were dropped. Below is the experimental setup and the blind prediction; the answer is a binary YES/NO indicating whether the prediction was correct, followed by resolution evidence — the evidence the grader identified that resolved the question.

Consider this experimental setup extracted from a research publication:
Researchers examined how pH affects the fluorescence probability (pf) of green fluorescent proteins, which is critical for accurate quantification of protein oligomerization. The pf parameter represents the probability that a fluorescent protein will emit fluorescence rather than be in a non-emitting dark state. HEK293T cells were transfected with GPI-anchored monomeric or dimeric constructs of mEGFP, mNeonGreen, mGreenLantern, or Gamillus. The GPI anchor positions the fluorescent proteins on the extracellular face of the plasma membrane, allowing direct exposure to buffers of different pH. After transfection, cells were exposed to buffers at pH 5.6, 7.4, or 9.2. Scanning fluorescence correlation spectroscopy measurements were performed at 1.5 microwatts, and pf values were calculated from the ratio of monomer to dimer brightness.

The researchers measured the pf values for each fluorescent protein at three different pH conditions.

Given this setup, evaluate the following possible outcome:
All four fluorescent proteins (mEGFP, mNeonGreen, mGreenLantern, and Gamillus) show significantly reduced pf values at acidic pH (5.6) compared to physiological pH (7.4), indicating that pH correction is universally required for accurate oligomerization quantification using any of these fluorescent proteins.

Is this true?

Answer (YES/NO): NO